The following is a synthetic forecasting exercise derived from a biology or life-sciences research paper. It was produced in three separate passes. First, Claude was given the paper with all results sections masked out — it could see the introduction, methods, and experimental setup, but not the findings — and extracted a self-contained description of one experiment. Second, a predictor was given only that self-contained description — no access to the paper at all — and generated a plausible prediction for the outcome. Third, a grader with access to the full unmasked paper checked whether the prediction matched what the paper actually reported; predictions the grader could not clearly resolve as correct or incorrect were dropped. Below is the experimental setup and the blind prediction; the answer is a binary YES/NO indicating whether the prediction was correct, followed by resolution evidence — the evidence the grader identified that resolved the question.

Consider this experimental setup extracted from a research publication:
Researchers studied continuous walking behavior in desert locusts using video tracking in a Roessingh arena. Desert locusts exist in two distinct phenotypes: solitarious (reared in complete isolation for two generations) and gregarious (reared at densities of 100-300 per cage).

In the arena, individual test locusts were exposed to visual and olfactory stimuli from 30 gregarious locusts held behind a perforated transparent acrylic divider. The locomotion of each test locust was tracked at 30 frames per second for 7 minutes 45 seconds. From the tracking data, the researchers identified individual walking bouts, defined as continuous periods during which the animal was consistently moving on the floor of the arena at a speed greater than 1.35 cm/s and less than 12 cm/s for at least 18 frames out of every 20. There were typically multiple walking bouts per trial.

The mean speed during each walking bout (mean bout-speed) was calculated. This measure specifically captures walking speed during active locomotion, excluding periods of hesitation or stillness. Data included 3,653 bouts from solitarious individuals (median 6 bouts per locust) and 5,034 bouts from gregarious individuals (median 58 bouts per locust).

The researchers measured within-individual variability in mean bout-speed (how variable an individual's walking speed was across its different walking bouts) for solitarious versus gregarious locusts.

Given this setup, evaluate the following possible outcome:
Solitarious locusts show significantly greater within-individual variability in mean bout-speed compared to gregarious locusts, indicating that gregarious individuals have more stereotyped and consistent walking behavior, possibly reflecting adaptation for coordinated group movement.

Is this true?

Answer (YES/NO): YES